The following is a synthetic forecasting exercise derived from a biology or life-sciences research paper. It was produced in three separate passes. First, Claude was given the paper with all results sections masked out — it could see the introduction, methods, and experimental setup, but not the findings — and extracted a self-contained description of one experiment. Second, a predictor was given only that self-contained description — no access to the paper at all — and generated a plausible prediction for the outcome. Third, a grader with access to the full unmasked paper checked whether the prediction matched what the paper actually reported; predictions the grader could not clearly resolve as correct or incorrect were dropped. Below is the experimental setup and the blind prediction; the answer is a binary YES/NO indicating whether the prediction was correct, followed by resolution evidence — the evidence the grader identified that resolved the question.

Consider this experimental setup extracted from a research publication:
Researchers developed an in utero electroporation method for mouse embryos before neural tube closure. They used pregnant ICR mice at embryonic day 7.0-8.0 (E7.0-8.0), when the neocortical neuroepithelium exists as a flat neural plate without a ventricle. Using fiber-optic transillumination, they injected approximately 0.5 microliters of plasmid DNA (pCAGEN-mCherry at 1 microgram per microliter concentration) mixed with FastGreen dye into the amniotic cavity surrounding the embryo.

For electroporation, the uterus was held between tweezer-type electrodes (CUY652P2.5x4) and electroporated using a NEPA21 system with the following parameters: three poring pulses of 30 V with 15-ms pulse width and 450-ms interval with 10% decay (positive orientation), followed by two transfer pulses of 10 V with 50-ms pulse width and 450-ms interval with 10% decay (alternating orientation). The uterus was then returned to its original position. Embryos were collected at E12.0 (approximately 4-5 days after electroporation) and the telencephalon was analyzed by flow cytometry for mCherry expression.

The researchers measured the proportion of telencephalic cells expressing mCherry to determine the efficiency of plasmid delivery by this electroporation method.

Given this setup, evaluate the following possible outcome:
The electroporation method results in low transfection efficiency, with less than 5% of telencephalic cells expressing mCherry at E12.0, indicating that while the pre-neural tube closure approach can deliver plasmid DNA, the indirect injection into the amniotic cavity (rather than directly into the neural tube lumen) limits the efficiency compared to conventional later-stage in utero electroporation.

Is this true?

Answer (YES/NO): NO